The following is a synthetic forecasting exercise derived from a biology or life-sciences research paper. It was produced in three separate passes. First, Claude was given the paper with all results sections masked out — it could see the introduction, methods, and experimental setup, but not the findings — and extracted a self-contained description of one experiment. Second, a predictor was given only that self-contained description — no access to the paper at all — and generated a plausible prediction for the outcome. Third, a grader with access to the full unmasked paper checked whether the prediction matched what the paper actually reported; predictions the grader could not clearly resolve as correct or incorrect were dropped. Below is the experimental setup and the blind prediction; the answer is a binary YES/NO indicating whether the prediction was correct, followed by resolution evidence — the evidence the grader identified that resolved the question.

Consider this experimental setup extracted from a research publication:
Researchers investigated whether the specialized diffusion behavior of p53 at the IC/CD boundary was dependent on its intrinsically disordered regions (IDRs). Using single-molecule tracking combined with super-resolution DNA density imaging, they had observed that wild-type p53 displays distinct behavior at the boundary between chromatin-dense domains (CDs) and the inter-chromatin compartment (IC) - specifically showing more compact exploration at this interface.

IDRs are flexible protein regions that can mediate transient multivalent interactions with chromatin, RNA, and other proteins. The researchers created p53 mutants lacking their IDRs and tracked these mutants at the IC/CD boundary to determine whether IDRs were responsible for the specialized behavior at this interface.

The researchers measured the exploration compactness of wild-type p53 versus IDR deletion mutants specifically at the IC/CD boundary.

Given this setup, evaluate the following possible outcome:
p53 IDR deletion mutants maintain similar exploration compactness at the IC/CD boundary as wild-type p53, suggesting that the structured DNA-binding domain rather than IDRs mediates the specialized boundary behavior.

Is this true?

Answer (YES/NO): NO